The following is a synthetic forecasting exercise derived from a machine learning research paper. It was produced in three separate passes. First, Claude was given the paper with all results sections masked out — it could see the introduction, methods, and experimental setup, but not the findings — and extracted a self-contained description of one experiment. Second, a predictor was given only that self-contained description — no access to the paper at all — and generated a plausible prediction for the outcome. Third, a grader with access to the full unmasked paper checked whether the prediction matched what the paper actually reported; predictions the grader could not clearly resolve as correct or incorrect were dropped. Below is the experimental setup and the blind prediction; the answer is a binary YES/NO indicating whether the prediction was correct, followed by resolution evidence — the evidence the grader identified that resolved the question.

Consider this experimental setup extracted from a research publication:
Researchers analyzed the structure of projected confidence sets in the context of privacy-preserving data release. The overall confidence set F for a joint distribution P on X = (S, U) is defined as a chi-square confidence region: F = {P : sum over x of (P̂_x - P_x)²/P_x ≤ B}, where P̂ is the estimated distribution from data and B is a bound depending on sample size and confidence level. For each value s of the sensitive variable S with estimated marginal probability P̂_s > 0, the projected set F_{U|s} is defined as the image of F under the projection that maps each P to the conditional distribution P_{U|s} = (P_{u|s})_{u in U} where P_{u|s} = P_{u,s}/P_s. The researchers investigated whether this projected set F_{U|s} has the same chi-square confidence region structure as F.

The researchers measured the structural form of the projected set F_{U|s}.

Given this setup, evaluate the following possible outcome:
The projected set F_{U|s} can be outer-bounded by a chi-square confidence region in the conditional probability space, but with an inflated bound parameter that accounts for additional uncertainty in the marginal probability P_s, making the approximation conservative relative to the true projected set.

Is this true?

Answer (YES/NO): NO